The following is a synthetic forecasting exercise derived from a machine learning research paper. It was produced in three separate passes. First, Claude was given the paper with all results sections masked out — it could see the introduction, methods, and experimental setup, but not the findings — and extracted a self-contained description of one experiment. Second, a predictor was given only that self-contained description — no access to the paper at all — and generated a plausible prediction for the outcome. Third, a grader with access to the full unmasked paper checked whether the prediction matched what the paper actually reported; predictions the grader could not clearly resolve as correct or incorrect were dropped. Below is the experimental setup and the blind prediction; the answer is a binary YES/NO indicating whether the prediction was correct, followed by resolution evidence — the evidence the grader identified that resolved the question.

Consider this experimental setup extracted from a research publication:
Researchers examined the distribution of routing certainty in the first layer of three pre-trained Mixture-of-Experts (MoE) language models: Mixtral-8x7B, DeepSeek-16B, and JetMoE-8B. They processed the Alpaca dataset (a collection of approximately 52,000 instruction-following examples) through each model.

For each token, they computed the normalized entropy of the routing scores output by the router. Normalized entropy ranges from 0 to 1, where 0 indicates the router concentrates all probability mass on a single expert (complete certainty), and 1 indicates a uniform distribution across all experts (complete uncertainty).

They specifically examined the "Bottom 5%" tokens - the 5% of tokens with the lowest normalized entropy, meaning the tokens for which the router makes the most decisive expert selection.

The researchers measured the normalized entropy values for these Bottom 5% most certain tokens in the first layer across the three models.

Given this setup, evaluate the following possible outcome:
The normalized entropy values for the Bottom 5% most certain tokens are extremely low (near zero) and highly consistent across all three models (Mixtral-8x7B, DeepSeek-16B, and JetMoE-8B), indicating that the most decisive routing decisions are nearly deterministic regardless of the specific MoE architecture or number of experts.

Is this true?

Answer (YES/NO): NO